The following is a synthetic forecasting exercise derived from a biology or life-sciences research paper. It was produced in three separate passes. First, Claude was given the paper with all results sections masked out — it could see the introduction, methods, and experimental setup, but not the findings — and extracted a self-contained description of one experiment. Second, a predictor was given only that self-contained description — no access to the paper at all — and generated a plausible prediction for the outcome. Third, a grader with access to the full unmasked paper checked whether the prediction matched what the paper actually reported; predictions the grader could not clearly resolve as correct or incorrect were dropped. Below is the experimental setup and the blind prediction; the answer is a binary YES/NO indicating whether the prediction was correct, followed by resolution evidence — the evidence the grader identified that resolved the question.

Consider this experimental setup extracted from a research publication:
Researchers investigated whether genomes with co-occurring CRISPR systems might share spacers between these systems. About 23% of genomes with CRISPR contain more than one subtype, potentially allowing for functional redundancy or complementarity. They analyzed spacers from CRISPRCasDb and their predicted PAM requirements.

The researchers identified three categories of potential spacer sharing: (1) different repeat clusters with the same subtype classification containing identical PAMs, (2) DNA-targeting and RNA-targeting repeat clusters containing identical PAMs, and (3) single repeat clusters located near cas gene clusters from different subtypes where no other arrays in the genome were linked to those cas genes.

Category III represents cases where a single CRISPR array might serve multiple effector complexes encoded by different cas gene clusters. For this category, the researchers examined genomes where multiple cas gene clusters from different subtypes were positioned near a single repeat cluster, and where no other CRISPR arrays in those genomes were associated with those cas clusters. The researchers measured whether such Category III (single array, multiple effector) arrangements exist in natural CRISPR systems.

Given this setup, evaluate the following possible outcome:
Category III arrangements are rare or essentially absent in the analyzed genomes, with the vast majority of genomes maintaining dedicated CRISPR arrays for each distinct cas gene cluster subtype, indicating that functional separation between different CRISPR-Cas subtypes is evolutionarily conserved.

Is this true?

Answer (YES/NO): NO